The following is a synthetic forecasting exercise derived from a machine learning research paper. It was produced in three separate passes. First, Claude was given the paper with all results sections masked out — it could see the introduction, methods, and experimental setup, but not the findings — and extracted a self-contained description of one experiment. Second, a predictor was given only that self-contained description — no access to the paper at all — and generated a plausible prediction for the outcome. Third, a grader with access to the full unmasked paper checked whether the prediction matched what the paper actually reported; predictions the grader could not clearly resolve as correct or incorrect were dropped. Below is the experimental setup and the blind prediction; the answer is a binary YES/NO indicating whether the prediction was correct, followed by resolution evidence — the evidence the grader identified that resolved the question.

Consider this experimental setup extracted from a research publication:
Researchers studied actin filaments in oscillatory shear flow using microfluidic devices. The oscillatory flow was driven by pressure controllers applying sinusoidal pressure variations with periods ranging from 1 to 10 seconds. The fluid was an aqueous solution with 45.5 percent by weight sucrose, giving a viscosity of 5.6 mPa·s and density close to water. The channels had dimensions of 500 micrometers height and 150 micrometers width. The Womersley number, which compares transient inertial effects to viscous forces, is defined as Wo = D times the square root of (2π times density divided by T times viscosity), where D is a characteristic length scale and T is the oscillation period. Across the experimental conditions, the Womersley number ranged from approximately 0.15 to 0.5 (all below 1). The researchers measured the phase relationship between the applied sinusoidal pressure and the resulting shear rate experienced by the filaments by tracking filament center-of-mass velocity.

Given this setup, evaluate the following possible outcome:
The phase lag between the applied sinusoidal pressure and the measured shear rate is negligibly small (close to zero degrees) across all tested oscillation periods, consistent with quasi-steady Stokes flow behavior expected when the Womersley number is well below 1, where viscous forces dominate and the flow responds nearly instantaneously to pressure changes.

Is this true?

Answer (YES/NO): YES